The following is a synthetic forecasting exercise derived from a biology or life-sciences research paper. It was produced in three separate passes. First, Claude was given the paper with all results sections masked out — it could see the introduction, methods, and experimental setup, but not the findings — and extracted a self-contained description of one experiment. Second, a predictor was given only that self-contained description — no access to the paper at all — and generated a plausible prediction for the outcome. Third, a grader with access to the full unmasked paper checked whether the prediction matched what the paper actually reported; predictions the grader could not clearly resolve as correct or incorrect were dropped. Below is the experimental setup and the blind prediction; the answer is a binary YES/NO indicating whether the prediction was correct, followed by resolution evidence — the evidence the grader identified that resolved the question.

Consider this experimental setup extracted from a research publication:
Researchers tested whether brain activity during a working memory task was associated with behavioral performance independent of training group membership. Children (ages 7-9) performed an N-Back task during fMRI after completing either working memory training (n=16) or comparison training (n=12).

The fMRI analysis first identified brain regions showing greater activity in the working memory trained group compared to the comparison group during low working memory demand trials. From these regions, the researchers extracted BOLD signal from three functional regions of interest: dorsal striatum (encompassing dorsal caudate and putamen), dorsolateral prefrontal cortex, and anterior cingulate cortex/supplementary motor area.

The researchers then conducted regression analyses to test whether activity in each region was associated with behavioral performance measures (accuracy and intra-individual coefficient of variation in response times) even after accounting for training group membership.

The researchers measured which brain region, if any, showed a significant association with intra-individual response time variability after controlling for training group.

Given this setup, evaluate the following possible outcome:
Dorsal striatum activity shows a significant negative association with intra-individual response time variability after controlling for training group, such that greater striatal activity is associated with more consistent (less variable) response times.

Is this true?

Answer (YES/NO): YES